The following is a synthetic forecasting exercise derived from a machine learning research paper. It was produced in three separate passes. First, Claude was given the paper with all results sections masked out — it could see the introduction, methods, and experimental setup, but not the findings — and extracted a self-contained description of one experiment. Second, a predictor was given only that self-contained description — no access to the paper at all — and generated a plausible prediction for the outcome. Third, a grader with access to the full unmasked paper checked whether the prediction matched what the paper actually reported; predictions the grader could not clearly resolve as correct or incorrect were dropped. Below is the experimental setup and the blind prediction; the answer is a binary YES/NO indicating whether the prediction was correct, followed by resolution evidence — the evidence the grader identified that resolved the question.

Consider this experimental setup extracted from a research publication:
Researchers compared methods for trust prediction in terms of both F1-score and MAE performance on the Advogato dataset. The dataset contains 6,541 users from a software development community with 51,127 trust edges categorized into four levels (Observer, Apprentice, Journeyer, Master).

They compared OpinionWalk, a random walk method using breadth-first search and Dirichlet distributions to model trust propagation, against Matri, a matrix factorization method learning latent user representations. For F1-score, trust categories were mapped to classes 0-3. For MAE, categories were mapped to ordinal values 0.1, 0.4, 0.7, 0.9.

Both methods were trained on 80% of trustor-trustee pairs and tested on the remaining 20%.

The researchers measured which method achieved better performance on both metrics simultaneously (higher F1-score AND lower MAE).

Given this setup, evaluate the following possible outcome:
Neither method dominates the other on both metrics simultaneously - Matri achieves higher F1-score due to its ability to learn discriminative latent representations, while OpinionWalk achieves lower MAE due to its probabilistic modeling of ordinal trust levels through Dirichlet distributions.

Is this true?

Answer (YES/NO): NO